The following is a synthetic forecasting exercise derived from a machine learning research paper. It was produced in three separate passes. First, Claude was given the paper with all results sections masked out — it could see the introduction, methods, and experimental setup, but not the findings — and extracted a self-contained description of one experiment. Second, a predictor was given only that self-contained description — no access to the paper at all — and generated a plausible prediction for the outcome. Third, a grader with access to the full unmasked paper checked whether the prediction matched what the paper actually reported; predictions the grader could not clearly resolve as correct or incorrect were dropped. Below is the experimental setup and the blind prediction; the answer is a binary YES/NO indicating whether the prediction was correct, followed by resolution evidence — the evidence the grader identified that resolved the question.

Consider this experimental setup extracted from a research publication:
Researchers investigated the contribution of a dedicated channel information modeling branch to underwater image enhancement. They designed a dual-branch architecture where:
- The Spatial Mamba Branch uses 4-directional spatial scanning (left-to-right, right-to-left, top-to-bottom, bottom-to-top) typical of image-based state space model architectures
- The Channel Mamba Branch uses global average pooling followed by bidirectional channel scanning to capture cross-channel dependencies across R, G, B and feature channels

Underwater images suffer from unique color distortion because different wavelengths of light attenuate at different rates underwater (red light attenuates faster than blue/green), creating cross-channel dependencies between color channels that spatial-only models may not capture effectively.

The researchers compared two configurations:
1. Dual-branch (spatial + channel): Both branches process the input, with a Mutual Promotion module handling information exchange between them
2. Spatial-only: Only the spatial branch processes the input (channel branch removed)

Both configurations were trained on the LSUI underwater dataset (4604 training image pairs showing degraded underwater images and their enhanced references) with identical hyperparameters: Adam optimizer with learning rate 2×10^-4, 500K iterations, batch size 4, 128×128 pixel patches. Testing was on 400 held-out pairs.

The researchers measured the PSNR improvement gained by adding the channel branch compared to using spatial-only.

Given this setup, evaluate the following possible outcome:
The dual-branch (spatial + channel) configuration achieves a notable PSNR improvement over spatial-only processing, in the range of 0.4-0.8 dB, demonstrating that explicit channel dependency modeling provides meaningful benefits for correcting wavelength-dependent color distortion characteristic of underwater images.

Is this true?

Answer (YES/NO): NO